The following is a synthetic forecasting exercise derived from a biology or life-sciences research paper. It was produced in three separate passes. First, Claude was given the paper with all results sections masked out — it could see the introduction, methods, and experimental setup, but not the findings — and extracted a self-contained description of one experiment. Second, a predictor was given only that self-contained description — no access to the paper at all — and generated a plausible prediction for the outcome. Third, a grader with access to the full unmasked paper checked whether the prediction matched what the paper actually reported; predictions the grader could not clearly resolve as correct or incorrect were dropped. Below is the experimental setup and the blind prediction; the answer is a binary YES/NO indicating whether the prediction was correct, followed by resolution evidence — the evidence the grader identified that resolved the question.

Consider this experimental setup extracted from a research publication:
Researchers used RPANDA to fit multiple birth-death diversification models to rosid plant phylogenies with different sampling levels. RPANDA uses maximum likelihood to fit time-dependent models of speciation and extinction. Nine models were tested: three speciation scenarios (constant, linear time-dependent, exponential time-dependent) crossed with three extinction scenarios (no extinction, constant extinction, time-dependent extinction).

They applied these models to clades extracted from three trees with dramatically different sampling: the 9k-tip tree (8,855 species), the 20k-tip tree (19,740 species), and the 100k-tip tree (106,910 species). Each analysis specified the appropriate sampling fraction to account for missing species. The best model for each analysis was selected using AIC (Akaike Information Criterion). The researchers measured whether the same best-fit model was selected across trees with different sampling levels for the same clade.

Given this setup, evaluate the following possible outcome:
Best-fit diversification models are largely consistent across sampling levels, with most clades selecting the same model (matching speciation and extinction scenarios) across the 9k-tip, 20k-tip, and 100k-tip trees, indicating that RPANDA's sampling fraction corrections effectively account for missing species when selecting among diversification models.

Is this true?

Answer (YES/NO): NO